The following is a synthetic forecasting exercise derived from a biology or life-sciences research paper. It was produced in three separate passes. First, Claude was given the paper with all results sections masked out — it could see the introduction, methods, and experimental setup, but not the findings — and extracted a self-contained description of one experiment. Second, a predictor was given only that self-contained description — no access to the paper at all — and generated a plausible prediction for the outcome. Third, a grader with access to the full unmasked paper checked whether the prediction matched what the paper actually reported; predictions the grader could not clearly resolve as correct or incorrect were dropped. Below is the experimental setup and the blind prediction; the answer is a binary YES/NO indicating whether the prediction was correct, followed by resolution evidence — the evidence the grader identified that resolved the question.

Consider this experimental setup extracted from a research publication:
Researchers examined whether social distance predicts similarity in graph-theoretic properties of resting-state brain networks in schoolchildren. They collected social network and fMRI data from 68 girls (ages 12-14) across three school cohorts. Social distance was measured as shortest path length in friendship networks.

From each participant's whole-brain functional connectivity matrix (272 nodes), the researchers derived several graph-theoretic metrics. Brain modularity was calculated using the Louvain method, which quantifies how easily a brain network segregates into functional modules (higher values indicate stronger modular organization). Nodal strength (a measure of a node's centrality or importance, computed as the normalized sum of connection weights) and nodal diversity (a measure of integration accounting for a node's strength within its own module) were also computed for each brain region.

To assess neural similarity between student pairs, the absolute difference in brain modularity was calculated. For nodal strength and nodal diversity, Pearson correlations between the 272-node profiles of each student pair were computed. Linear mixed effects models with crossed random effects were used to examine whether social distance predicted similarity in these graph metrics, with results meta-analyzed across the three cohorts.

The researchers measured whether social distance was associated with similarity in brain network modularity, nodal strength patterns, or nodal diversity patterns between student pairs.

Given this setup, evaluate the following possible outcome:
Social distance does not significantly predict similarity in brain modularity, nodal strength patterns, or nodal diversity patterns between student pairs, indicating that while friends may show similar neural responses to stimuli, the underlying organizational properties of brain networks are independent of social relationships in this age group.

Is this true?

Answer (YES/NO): YES